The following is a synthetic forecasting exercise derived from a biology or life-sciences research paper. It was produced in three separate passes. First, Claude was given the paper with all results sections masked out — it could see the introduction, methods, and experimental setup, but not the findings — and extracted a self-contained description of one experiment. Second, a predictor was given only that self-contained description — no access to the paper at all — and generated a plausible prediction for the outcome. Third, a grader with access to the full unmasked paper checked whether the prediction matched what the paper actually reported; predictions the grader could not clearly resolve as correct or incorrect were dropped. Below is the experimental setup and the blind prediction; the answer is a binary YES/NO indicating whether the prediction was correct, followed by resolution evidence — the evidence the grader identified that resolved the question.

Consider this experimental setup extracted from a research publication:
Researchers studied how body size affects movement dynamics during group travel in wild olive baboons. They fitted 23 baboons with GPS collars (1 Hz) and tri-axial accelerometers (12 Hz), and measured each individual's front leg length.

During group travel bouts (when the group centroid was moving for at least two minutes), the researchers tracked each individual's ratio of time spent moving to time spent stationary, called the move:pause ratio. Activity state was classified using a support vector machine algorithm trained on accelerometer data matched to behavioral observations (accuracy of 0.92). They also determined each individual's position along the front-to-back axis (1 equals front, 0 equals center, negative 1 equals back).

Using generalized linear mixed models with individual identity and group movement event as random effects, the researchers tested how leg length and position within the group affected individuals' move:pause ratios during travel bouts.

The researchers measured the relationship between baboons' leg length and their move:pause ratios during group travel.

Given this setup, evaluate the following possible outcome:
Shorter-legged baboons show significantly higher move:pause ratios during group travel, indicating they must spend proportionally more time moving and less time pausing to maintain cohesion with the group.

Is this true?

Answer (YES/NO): YES